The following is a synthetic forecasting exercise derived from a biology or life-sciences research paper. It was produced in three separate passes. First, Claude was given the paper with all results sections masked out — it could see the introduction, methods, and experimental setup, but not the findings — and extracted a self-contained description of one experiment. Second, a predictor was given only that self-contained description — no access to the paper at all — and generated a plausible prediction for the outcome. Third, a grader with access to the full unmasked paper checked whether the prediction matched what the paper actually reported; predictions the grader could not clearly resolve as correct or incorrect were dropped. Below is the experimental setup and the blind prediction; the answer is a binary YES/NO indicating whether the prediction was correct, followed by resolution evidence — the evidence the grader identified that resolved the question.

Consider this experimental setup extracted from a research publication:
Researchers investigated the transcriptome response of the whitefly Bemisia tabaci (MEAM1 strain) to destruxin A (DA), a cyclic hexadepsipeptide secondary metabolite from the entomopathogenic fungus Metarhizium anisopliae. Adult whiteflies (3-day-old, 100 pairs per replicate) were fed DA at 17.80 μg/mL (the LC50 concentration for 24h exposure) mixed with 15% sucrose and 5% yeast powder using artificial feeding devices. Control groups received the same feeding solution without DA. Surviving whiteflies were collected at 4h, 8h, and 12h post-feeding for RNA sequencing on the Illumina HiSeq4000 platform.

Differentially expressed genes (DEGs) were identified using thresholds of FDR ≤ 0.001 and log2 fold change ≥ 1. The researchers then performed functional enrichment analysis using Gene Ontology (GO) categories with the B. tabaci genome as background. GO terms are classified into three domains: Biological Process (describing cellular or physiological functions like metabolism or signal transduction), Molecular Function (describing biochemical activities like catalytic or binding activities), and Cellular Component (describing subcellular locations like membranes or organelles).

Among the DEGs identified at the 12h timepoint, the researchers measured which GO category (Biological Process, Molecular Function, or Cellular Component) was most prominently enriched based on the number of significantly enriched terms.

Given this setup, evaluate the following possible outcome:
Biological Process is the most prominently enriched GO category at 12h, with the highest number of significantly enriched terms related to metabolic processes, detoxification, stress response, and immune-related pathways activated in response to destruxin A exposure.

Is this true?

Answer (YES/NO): NO